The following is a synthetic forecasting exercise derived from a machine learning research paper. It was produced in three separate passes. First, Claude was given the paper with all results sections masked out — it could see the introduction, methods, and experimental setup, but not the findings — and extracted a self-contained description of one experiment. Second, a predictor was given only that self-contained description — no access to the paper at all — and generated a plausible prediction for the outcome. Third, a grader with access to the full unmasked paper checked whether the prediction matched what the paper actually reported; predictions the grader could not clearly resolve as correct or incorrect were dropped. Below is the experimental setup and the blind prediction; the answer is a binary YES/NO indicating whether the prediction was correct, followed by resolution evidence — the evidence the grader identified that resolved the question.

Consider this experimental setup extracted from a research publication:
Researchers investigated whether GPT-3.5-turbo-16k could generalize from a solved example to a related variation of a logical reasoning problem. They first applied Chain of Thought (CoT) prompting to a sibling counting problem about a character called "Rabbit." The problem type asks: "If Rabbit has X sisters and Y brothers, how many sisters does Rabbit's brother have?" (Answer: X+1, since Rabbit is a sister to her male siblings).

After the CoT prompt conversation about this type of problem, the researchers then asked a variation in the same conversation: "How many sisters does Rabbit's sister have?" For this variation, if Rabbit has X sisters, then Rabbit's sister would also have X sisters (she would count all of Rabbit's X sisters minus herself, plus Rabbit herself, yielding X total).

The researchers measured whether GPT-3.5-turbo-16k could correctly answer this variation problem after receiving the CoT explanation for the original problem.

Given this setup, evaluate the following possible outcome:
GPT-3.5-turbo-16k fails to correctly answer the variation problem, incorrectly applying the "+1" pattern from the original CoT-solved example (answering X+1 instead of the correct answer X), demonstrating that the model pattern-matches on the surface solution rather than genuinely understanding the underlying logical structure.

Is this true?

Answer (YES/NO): NO